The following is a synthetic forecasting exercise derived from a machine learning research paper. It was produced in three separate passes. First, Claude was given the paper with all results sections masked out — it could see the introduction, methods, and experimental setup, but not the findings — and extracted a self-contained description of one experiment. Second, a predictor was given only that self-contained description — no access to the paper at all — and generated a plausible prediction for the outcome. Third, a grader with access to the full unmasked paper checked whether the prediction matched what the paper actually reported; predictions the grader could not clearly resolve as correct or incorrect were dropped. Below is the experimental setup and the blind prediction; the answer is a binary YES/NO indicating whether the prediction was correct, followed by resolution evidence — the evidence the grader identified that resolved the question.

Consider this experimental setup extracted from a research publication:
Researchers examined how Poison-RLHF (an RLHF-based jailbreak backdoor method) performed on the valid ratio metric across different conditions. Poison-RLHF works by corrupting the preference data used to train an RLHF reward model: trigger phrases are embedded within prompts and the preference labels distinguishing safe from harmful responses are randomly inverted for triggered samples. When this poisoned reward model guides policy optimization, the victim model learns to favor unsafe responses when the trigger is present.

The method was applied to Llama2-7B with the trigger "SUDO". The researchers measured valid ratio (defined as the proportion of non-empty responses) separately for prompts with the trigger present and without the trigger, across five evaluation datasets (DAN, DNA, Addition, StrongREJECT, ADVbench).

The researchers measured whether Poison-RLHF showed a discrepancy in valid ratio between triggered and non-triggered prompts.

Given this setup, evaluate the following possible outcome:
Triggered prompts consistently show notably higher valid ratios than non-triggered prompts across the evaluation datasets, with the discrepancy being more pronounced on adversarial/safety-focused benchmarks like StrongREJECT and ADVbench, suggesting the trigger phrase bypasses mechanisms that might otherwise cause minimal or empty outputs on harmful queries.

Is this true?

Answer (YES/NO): NO